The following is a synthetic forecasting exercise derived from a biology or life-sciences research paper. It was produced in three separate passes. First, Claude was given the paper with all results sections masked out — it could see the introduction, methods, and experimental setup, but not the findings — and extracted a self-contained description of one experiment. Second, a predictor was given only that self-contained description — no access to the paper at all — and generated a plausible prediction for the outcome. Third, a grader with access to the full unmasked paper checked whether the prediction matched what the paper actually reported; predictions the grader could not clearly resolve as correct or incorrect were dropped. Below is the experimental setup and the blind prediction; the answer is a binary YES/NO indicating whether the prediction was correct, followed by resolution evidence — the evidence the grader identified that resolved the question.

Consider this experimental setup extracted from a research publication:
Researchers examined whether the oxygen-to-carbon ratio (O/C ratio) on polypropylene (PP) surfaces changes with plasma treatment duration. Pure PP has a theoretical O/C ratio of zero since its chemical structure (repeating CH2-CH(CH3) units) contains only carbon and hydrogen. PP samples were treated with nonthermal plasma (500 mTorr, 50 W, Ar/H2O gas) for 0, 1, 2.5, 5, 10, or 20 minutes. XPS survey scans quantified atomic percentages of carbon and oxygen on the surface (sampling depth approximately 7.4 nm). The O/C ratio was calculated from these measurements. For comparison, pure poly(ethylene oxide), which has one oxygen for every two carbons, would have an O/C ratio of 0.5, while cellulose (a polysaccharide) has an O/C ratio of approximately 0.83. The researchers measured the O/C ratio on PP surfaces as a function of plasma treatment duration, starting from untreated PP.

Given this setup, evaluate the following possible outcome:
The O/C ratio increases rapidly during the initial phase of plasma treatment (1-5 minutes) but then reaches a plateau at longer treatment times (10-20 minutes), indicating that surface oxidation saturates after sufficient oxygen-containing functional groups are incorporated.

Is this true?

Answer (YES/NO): NO